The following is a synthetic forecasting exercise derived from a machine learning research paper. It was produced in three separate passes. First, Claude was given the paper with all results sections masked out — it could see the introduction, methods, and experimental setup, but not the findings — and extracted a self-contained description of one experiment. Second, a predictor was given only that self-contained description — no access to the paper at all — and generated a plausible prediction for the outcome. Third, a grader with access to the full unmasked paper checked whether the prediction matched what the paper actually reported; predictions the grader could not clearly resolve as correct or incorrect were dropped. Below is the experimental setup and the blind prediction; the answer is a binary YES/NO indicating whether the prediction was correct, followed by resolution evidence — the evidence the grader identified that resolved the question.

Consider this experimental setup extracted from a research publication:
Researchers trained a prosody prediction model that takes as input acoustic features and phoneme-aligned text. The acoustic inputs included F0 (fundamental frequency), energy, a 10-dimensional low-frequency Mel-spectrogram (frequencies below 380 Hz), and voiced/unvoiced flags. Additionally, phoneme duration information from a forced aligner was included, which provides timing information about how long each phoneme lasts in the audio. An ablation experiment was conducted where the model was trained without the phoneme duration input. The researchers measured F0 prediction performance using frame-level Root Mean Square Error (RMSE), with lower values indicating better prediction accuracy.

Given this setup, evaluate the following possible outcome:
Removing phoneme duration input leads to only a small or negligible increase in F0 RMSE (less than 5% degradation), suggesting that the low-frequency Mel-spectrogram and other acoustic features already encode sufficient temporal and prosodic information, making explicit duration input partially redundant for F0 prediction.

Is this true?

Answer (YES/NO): NO